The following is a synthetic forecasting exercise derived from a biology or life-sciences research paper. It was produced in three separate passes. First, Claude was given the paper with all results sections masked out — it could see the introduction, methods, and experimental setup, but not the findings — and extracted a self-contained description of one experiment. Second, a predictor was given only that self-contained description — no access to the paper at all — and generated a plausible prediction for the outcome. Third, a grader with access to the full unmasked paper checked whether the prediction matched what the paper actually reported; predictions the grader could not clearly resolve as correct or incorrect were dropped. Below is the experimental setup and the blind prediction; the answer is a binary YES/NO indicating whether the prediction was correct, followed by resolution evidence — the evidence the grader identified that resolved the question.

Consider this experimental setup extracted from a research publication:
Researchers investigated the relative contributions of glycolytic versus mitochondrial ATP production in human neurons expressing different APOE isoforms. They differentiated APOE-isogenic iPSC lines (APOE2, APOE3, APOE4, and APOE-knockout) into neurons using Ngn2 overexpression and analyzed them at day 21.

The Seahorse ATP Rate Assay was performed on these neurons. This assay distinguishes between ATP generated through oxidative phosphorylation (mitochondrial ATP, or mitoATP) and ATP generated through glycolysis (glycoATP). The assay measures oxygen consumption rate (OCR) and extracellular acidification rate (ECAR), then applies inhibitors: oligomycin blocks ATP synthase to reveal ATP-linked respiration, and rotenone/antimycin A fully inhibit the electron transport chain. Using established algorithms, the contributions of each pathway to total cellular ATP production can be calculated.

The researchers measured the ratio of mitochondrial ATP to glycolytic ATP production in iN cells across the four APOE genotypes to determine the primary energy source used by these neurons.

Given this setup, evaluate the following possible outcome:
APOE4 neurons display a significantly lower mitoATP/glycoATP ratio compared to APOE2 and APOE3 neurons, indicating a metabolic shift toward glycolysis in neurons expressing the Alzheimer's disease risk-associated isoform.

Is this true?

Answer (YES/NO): NO